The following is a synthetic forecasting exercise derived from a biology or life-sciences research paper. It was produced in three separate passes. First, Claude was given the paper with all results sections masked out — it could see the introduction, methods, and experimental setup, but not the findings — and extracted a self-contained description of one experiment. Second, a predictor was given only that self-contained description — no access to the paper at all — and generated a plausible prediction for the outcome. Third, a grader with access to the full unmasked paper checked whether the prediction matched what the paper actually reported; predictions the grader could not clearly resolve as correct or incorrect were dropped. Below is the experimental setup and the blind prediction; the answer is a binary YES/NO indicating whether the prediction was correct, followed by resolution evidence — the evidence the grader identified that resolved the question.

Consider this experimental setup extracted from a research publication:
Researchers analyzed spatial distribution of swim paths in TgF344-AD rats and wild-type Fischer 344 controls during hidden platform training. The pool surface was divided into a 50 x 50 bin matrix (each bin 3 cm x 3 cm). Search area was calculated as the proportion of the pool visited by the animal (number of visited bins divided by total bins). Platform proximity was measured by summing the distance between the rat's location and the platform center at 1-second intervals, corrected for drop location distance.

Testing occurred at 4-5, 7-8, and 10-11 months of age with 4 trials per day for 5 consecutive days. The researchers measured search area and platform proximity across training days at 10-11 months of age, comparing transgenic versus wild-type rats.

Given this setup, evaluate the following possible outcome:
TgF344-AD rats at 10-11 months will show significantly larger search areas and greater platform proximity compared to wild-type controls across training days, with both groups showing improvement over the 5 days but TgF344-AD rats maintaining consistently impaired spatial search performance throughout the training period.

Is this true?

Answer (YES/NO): NO